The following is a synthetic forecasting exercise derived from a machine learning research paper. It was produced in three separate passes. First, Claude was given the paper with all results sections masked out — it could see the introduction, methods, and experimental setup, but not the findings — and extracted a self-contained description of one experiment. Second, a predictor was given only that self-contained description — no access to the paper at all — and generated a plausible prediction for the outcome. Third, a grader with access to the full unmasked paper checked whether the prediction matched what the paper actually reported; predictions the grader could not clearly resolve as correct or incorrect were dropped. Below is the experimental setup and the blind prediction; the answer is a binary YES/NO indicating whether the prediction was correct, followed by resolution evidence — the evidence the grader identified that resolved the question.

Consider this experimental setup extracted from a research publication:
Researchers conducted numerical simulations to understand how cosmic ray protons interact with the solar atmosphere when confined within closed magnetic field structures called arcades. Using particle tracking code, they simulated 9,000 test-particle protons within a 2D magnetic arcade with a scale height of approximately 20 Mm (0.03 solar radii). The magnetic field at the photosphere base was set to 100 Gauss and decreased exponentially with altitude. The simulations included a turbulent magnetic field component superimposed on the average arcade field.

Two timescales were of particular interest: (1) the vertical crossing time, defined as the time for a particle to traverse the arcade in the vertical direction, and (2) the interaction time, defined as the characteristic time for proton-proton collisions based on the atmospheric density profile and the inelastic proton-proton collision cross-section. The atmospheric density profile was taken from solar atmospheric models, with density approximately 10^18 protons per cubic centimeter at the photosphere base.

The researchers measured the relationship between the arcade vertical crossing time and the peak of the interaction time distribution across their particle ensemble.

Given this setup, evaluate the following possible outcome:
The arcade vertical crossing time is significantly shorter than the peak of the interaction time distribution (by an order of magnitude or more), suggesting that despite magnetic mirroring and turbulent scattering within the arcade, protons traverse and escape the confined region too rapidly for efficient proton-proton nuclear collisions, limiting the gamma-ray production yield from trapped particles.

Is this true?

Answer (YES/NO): NO